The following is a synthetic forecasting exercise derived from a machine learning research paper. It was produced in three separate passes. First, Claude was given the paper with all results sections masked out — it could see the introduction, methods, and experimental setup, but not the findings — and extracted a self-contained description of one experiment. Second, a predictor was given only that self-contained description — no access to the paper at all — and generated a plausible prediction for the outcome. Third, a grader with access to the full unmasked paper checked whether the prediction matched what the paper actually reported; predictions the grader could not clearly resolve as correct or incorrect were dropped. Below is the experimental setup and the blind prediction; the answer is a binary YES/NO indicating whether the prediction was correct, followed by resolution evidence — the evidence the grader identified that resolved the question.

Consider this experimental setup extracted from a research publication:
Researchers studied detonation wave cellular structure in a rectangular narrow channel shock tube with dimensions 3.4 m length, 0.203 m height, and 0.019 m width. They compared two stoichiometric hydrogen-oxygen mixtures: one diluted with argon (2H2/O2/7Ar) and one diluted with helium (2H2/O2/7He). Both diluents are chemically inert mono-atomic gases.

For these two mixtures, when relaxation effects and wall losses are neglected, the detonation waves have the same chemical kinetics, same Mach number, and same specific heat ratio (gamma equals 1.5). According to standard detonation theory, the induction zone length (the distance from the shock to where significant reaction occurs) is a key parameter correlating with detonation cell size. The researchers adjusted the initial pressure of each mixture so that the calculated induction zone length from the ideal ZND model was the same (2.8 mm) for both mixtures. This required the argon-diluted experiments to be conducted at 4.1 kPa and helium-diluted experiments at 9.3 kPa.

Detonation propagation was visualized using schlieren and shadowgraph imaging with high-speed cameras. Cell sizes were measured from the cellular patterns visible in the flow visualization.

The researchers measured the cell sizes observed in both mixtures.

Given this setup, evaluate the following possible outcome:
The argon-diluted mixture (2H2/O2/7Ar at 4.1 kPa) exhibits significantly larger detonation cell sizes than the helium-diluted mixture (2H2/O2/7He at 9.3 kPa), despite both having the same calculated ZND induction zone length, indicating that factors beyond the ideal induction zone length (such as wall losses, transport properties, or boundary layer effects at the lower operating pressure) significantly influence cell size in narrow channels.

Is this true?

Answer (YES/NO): YES